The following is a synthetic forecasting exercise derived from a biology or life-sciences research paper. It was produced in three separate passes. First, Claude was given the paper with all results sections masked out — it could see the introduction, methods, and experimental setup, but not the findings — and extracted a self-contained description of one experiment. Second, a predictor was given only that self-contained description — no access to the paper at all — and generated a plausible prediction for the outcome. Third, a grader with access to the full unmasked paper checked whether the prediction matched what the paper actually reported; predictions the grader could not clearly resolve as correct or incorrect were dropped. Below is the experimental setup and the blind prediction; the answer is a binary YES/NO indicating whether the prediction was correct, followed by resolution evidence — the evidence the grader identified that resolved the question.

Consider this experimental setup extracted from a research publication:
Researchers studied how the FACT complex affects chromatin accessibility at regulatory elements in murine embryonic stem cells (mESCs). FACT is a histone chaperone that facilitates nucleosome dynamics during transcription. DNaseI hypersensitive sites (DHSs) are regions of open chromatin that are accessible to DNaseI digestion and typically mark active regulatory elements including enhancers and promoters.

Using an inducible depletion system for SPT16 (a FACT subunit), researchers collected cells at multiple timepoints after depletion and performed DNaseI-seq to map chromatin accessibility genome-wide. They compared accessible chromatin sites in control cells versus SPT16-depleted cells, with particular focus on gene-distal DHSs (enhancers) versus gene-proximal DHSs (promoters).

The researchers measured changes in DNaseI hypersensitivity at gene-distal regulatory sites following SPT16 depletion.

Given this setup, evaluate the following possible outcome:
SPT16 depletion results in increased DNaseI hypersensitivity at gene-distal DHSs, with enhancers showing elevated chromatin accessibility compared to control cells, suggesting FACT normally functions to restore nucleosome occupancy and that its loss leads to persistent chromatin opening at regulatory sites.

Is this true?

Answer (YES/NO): NO